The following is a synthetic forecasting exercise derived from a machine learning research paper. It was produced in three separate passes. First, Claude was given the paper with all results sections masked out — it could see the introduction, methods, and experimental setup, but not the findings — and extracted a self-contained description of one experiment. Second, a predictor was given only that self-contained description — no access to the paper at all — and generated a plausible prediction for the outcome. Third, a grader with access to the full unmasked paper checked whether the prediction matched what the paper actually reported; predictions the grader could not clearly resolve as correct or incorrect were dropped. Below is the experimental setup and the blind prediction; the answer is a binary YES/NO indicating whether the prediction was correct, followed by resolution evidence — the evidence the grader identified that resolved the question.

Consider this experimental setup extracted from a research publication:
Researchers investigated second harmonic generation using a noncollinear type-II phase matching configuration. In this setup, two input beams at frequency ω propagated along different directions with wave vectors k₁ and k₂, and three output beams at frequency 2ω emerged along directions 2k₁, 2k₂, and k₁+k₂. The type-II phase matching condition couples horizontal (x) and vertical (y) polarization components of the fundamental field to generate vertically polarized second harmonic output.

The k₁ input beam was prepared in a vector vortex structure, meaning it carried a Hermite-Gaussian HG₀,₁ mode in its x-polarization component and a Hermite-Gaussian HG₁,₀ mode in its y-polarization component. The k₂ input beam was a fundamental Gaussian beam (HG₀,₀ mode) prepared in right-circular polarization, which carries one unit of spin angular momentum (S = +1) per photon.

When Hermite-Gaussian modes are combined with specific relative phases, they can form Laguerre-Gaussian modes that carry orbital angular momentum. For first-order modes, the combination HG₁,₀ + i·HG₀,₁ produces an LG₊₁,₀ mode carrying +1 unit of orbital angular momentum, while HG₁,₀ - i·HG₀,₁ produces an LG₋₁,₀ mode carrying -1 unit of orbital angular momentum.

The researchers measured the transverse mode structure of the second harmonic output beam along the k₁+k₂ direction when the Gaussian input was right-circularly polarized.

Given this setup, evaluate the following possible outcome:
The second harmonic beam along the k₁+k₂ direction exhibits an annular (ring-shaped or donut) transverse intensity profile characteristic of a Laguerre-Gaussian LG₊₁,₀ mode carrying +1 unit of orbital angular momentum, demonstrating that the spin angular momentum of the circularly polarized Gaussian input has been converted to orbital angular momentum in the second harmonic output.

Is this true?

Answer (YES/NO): YES